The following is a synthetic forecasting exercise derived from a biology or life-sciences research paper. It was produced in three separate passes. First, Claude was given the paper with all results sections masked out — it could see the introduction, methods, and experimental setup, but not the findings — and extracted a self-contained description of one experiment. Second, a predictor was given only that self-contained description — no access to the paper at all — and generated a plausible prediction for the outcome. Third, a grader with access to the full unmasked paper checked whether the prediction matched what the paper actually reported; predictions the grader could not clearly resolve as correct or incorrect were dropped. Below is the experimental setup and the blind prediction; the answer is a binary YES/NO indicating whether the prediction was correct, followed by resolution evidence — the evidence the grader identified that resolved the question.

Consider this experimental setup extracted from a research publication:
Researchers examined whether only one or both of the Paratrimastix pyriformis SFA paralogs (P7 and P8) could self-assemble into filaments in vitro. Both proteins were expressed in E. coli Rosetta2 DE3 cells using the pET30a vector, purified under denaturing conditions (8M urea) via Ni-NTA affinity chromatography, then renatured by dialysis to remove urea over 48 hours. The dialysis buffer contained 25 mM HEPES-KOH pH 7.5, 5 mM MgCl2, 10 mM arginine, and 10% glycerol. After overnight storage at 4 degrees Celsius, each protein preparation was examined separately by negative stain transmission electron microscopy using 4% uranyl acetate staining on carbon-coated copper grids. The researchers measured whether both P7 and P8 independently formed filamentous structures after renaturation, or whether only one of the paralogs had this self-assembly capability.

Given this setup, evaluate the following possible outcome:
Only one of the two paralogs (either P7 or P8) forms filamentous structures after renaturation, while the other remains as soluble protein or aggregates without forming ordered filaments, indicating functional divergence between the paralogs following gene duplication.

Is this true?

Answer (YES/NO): NO